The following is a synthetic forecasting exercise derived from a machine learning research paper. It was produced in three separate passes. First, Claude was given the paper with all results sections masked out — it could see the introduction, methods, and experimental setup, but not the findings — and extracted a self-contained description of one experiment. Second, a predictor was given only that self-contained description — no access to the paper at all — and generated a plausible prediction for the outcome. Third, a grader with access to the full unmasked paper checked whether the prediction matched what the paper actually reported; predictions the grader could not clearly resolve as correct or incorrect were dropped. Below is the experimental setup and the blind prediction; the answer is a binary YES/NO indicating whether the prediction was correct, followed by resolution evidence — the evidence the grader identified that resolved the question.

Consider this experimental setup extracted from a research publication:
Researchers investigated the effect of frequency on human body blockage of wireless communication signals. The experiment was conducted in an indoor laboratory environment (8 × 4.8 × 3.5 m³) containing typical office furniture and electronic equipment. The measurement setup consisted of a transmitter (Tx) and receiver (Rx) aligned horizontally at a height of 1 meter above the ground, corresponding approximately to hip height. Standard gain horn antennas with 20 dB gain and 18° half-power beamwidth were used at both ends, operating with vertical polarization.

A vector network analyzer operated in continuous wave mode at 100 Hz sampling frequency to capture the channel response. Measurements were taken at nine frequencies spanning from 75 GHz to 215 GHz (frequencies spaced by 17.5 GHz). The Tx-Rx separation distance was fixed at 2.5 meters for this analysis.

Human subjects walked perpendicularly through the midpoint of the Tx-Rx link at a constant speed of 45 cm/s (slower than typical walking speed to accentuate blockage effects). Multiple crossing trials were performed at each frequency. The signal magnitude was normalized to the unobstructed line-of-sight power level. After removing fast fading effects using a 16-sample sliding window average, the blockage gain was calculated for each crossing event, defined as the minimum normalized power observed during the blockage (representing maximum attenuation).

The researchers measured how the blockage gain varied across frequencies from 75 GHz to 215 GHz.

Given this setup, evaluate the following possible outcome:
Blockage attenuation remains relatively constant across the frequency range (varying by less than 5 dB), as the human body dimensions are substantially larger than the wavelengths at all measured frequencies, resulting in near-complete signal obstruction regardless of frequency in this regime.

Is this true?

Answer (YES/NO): NO